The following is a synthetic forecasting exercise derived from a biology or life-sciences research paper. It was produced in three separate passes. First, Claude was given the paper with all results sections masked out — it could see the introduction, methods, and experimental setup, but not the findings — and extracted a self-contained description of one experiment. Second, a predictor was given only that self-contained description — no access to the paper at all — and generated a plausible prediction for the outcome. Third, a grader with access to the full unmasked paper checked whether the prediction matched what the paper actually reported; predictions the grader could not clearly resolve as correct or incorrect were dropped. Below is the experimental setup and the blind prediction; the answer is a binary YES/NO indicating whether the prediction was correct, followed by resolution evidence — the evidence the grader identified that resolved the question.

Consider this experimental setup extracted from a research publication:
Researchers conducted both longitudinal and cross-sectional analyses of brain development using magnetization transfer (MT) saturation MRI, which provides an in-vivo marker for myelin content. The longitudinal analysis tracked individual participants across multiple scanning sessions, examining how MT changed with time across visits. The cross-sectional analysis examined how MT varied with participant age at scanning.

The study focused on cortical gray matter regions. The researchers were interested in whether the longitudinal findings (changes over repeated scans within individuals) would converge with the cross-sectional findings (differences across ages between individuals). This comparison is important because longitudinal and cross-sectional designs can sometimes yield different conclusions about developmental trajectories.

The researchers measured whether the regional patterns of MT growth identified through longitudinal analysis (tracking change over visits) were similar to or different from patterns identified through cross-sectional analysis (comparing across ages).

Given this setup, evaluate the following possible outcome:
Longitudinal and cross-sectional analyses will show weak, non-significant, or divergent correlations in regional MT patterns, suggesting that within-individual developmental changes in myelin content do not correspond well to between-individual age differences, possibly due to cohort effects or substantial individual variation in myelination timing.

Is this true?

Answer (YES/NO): NO